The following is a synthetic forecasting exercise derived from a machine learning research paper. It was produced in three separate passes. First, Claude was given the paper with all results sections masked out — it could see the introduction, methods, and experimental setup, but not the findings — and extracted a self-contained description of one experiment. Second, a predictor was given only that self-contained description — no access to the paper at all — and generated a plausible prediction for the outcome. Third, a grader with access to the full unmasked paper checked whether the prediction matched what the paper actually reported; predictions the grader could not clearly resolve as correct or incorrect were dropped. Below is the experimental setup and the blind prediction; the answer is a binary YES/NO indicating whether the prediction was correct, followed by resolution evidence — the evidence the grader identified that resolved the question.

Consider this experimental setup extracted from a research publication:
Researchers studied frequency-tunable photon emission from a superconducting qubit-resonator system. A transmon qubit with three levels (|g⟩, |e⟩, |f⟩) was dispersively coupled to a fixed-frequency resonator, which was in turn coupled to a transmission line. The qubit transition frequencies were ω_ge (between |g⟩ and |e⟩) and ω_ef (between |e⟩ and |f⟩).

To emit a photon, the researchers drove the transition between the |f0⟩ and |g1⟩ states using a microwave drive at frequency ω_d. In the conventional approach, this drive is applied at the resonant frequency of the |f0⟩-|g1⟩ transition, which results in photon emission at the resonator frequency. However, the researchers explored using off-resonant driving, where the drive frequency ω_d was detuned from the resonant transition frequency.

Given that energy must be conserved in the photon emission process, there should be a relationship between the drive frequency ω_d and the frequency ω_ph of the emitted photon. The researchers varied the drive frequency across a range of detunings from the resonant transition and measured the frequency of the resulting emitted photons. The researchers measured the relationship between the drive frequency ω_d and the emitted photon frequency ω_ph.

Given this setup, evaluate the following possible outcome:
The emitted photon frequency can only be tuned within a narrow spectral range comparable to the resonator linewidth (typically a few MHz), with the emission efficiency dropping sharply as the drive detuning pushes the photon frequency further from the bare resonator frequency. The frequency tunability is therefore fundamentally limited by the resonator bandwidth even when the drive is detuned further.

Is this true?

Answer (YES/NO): NO